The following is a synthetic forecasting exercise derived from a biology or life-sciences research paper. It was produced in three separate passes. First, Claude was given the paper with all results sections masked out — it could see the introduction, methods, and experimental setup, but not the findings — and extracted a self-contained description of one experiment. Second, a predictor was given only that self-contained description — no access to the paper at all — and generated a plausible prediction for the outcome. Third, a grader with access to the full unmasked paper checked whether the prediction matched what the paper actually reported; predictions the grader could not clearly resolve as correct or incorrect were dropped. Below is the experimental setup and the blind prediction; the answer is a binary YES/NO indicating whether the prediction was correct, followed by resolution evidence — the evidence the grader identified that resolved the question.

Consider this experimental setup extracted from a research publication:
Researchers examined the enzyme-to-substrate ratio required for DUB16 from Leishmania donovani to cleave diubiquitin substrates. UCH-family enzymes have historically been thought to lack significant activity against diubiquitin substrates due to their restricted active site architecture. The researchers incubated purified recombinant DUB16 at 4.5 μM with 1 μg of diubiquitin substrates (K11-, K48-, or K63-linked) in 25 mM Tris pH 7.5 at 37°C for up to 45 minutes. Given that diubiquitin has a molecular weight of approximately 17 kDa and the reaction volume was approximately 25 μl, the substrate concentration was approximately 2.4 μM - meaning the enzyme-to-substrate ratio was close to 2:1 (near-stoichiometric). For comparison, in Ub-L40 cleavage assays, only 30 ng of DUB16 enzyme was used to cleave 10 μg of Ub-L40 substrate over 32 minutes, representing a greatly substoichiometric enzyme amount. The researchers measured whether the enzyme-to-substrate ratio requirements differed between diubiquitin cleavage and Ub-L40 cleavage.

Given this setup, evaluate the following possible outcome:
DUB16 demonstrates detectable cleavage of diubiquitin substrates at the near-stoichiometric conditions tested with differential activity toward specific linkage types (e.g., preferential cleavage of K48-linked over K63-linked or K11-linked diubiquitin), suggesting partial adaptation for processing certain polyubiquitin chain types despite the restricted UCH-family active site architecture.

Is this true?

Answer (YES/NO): NO